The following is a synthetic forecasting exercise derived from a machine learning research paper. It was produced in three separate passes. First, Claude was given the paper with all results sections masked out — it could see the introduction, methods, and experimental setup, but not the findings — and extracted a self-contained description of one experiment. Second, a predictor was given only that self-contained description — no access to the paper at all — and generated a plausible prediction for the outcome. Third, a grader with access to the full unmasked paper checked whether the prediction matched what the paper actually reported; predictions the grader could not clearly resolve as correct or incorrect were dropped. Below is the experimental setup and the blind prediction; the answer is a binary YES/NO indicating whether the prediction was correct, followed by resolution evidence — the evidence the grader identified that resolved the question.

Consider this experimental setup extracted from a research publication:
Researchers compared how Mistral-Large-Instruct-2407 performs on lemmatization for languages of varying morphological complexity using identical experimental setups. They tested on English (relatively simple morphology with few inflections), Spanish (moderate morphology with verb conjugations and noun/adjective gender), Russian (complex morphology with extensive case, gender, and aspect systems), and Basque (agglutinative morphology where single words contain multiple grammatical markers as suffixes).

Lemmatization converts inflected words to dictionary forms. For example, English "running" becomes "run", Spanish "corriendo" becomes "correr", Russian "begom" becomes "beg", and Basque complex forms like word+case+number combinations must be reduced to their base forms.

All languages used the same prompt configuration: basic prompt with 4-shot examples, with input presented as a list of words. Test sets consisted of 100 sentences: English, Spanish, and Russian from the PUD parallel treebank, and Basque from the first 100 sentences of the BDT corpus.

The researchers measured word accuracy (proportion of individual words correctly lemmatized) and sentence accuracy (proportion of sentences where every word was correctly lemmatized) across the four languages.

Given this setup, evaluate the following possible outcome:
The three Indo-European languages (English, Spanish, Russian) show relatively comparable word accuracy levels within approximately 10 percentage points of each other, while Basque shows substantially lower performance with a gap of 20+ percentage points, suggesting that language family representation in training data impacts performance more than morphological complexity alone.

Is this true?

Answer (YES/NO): NO